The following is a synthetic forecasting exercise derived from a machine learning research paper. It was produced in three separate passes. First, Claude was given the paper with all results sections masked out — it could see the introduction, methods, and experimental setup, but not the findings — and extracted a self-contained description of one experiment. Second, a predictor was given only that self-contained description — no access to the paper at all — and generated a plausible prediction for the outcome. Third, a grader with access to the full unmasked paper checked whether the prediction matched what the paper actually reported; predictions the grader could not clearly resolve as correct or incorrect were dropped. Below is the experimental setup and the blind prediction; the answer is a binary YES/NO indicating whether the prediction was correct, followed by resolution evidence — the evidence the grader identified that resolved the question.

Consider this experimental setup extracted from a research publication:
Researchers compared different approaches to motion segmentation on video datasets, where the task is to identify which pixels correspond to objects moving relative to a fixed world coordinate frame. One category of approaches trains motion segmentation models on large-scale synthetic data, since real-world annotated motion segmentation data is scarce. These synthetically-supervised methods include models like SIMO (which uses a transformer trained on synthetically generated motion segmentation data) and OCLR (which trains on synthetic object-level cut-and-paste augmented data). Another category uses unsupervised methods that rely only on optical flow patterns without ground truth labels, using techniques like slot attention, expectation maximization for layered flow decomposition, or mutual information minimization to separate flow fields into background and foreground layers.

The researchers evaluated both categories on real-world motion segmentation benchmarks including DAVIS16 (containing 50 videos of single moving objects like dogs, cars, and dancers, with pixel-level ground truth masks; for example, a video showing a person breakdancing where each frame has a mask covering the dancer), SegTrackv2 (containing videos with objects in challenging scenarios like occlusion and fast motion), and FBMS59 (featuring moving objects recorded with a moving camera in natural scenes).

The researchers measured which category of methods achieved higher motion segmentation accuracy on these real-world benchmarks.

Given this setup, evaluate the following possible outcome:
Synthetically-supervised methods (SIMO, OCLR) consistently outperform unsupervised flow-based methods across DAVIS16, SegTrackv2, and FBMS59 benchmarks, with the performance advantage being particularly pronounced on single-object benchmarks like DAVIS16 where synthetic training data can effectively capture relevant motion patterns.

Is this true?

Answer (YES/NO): NO